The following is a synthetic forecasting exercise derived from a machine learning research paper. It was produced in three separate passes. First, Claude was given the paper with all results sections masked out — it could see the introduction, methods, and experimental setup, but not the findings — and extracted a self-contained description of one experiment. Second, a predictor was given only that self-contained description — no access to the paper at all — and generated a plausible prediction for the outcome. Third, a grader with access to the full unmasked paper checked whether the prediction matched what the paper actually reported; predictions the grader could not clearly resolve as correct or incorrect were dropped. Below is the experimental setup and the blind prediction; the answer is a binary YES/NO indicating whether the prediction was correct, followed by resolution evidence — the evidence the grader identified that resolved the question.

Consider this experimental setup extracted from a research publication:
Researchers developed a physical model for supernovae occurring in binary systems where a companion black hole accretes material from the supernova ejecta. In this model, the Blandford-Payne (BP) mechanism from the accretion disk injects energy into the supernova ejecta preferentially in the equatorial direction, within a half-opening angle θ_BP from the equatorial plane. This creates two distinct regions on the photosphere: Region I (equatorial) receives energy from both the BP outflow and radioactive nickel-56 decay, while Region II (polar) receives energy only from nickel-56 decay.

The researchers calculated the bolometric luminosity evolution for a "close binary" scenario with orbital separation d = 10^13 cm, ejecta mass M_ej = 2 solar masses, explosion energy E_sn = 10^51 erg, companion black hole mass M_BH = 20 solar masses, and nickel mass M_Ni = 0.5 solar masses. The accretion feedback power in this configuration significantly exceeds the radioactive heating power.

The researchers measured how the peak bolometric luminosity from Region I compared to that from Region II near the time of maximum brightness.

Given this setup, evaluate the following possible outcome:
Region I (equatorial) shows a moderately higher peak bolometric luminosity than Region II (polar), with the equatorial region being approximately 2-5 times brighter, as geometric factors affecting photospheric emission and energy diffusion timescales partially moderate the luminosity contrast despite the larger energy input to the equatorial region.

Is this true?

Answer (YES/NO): NO